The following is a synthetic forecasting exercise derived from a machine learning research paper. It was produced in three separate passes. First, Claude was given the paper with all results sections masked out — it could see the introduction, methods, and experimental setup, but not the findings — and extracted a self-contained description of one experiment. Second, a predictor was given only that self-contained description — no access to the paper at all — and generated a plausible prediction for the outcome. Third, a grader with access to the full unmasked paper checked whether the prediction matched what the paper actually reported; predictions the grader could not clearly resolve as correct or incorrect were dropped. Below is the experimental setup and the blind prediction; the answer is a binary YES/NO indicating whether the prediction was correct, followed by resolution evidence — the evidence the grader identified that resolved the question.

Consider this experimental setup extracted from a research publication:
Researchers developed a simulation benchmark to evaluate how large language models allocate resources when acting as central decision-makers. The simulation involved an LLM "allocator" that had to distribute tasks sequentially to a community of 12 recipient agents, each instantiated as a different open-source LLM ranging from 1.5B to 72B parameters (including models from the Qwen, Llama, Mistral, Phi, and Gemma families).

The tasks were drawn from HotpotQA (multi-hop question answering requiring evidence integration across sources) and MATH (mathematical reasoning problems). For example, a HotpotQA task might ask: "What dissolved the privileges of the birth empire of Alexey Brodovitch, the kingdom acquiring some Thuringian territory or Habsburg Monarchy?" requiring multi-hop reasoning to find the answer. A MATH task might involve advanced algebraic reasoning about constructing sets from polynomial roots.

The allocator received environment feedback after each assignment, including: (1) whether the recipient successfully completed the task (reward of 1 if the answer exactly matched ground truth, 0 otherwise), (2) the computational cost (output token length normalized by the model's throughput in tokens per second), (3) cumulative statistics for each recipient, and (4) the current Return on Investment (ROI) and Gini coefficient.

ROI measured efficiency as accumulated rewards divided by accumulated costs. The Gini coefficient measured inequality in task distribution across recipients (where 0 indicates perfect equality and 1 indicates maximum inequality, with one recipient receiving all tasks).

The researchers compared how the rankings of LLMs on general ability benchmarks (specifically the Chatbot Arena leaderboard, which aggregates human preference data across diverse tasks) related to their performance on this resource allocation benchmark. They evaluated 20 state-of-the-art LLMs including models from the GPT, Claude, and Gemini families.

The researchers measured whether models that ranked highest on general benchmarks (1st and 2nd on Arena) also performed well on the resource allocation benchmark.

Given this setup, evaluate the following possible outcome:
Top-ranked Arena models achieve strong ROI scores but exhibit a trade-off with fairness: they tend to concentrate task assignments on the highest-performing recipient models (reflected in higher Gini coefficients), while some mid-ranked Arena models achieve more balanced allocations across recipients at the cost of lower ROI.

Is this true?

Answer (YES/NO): NO